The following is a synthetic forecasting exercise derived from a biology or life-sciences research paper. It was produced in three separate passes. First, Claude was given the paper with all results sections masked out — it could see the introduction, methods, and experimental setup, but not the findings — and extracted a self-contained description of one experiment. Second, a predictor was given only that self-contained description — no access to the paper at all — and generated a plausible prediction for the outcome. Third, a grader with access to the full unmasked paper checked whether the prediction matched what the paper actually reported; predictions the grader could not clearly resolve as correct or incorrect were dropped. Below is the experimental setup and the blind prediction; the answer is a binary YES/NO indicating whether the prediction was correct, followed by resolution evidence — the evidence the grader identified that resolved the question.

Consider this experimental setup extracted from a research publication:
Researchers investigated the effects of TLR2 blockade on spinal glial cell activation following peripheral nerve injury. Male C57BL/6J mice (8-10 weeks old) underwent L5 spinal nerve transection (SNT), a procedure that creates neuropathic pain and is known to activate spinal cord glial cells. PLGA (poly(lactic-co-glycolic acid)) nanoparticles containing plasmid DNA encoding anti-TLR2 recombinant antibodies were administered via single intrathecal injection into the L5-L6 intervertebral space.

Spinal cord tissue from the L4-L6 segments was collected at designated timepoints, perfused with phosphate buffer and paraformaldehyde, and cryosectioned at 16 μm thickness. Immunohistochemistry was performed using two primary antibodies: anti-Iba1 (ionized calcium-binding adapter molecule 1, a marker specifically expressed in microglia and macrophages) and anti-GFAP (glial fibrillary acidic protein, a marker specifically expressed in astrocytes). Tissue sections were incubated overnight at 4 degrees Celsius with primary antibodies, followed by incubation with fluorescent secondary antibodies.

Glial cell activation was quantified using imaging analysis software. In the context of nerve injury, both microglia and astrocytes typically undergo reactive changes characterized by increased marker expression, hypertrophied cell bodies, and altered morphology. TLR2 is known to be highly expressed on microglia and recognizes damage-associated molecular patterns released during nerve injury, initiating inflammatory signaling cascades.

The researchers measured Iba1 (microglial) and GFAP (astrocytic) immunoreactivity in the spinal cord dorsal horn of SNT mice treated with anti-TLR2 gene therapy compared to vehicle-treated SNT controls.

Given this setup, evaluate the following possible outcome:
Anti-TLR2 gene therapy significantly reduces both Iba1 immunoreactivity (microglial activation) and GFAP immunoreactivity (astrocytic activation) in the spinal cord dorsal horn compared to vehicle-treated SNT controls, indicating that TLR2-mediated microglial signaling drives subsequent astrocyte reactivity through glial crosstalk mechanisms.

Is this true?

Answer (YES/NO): NO